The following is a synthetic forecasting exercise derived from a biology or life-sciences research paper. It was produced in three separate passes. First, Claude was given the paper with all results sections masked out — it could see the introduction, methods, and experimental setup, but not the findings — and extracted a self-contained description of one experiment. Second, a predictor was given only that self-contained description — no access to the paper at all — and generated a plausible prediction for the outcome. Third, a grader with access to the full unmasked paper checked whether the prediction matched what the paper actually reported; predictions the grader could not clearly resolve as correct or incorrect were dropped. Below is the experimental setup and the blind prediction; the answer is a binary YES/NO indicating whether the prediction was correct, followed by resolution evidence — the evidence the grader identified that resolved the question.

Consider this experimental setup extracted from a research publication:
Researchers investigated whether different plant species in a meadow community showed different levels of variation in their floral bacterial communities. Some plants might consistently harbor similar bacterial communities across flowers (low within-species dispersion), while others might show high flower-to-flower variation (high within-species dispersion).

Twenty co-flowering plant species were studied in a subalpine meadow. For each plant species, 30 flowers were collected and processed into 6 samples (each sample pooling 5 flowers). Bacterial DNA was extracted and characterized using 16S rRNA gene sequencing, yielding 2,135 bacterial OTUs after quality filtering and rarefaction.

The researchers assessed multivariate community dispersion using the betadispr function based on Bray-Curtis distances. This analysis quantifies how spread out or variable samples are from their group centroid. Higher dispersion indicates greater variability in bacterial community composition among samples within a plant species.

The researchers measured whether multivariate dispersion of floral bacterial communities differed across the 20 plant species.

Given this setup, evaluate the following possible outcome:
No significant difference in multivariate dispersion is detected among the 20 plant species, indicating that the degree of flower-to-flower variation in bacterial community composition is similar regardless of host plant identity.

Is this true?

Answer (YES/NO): NO